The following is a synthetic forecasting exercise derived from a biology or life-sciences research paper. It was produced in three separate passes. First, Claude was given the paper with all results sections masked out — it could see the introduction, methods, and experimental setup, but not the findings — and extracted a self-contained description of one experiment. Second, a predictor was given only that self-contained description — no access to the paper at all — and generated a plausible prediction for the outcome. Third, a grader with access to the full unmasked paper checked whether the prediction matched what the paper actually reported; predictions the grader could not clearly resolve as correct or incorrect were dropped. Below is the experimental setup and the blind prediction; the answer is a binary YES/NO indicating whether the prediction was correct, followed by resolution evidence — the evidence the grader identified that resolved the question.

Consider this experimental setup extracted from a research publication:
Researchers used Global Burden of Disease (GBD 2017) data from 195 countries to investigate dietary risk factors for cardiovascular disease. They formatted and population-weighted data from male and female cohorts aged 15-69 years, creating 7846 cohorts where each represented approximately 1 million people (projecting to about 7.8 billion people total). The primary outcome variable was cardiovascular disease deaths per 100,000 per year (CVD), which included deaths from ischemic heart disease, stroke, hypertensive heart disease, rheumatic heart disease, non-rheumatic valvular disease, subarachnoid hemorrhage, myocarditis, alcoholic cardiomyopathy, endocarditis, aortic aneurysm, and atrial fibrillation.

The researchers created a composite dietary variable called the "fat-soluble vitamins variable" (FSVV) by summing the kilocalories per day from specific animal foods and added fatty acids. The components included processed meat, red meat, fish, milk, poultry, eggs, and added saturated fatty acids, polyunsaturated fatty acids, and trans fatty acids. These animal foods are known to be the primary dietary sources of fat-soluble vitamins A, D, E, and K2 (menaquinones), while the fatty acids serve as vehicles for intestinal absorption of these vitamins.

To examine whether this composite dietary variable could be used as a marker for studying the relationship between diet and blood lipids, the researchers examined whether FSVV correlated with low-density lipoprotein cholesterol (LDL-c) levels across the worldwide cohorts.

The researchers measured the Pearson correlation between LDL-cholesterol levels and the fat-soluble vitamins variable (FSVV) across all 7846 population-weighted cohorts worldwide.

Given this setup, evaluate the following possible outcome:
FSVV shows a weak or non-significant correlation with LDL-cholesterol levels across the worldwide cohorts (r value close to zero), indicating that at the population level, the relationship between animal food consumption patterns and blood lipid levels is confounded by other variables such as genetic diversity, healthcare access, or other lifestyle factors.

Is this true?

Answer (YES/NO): NO